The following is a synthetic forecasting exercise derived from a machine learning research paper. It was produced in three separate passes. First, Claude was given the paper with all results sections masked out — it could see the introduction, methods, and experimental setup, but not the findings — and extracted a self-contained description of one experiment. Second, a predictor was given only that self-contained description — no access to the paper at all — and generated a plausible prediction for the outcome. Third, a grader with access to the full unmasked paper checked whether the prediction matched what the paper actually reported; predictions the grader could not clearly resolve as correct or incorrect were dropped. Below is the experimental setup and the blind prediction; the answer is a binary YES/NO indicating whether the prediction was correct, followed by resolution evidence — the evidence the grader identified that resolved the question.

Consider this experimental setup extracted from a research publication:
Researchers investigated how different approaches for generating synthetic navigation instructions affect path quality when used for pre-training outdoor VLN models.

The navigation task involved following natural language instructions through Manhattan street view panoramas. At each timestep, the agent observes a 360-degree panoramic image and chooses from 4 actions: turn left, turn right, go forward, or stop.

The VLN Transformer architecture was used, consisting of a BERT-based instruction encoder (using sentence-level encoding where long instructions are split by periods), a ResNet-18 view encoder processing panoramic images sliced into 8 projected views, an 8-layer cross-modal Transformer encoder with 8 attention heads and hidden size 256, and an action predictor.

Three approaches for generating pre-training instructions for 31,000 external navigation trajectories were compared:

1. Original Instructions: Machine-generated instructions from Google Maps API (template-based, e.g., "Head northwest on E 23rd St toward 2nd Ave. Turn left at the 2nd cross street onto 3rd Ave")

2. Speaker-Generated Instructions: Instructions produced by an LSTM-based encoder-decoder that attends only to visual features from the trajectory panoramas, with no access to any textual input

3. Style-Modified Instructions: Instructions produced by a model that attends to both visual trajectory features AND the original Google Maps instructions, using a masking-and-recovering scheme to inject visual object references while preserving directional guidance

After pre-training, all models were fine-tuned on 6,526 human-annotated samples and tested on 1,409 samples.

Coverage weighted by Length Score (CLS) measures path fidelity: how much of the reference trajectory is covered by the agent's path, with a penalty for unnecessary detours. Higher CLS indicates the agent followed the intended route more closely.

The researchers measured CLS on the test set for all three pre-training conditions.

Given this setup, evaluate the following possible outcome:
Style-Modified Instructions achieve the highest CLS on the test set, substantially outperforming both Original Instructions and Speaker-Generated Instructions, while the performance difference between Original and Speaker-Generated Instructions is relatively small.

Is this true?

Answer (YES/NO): NO